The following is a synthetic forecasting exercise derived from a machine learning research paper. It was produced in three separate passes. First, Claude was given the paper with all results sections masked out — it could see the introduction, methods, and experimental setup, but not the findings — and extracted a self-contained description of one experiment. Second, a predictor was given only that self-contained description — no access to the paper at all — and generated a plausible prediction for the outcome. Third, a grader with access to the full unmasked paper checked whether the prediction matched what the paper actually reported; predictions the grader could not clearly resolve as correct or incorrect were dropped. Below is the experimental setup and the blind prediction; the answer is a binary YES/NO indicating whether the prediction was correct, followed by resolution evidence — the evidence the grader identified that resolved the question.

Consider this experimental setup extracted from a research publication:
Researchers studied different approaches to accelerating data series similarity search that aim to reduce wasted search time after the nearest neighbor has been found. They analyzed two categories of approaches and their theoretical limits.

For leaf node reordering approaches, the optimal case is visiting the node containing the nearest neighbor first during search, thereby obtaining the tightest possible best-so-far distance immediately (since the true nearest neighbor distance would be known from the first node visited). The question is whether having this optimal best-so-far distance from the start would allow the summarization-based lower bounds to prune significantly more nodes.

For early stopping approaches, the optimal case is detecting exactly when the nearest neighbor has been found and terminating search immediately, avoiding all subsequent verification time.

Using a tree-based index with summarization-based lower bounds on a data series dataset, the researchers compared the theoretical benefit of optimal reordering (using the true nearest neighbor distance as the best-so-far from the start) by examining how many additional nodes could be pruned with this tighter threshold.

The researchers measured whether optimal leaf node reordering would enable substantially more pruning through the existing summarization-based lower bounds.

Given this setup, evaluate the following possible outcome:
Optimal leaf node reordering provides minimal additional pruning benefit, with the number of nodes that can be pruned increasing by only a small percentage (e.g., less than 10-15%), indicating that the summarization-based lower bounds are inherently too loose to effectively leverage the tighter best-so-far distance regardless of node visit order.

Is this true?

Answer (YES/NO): YES